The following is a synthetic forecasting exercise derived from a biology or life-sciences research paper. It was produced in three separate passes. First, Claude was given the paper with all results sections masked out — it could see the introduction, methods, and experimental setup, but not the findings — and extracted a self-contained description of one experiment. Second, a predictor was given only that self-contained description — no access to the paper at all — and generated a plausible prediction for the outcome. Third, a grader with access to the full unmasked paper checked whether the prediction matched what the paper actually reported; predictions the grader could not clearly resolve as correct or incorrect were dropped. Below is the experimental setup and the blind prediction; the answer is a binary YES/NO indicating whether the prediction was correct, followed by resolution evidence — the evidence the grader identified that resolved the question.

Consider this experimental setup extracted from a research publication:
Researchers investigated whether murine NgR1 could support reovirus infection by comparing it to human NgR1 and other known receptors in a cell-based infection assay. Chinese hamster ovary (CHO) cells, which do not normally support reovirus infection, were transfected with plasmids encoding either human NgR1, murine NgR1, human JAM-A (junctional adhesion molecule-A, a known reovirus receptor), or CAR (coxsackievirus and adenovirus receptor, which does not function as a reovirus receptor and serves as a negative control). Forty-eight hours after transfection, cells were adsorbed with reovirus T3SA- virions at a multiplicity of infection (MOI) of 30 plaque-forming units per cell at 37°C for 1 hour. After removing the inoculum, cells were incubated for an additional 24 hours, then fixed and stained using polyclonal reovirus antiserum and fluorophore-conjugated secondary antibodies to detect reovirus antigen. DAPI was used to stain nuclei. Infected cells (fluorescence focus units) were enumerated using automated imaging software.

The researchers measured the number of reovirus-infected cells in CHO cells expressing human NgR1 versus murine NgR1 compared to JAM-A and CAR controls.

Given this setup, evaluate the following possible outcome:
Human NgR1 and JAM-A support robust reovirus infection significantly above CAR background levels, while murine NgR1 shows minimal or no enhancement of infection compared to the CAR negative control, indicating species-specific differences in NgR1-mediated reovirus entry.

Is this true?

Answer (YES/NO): YES